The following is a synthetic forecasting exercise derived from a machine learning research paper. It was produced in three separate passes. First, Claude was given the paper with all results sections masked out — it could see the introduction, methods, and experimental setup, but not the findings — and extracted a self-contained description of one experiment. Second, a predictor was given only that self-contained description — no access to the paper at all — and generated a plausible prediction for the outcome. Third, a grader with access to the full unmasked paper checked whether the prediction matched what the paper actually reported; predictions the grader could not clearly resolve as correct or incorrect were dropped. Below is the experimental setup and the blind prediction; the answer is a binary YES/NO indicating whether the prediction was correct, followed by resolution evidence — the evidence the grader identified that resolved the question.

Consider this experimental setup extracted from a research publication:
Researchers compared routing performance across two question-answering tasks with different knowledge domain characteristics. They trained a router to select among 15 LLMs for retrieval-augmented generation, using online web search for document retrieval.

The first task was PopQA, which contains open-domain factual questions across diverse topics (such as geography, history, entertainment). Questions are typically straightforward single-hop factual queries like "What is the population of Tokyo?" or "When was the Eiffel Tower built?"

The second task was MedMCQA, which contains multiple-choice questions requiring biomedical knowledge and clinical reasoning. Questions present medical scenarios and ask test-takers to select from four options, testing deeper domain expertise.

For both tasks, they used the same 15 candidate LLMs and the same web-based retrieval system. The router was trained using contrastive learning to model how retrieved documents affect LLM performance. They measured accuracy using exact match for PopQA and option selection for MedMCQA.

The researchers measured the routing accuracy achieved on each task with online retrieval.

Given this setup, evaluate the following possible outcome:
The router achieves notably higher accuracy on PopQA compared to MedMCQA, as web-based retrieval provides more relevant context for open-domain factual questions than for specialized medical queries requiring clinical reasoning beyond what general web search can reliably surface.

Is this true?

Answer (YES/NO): NO